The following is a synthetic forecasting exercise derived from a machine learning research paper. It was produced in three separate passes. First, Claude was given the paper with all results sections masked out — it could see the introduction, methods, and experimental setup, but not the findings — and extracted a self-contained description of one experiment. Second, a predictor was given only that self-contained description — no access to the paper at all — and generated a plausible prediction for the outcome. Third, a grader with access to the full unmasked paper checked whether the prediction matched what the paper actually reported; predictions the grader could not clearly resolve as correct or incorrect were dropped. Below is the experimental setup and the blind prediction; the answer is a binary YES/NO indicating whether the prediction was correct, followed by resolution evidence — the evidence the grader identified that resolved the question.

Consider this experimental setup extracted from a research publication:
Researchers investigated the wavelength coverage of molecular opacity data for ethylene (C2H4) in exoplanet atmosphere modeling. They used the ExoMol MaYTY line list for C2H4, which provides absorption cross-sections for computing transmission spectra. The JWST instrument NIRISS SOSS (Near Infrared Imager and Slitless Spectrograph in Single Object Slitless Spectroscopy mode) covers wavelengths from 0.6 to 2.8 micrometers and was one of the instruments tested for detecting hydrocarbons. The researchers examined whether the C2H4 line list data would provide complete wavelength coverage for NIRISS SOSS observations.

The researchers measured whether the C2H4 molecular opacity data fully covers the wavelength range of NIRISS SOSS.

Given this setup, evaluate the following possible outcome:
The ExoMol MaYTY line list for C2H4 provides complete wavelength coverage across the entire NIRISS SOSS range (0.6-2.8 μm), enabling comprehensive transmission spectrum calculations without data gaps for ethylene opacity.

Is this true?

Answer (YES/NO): NO